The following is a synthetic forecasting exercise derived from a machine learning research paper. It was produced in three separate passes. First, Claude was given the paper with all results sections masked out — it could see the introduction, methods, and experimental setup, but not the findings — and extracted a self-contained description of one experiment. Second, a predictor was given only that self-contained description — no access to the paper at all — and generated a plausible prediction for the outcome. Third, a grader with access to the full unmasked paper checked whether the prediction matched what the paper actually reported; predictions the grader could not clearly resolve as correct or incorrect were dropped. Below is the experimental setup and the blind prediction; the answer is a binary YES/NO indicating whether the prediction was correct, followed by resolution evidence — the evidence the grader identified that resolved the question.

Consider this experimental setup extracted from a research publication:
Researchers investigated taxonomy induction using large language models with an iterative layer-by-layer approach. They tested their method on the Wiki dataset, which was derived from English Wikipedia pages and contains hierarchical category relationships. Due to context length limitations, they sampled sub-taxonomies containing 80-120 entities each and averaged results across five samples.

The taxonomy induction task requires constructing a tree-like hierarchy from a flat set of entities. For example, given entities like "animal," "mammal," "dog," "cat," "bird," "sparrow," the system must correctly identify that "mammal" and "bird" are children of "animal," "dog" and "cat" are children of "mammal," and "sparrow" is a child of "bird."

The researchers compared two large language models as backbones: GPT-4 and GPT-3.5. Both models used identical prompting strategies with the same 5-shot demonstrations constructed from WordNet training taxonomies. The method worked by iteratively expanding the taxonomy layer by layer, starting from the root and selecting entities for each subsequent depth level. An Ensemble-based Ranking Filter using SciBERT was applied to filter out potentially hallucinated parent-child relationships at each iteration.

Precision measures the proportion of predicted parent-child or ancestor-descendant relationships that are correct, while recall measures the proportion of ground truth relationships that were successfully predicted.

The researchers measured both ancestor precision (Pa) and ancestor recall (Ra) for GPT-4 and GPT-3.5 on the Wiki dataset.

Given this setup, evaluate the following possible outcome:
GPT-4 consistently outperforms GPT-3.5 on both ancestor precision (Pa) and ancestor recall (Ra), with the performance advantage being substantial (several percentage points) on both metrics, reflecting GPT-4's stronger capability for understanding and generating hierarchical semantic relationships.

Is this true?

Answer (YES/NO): NO